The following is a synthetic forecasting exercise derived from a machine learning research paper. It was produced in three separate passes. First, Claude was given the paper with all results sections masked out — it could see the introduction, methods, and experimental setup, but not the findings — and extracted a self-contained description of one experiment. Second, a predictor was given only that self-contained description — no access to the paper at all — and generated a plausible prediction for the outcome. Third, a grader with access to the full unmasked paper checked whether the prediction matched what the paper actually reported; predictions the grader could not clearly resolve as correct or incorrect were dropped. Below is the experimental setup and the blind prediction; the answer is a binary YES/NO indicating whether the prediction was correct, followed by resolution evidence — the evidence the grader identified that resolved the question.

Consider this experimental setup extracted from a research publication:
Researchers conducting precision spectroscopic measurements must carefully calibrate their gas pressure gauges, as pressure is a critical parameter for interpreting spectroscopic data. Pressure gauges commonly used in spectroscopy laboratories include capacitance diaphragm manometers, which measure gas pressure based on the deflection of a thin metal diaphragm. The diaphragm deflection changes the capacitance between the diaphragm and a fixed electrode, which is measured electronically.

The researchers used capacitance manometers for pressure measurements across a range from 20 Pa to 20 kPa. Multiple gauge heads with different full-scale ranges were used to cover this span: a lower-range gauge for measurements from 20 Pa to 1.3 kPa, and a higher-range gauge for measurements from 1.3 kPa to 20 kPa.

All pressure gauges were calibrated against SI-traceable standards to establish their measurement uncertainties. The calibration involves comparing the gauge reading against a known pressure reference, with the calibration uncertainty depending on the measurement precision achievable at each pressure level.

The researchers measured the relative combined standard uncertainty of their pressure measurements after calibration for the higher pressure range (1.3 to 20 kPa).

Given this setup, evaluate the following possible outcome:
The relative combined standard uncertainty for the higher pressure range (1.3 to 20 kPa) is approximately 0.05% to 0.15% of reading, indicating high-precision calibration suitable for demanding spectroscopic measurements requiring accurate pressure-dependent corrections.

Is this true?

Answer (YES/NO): NO